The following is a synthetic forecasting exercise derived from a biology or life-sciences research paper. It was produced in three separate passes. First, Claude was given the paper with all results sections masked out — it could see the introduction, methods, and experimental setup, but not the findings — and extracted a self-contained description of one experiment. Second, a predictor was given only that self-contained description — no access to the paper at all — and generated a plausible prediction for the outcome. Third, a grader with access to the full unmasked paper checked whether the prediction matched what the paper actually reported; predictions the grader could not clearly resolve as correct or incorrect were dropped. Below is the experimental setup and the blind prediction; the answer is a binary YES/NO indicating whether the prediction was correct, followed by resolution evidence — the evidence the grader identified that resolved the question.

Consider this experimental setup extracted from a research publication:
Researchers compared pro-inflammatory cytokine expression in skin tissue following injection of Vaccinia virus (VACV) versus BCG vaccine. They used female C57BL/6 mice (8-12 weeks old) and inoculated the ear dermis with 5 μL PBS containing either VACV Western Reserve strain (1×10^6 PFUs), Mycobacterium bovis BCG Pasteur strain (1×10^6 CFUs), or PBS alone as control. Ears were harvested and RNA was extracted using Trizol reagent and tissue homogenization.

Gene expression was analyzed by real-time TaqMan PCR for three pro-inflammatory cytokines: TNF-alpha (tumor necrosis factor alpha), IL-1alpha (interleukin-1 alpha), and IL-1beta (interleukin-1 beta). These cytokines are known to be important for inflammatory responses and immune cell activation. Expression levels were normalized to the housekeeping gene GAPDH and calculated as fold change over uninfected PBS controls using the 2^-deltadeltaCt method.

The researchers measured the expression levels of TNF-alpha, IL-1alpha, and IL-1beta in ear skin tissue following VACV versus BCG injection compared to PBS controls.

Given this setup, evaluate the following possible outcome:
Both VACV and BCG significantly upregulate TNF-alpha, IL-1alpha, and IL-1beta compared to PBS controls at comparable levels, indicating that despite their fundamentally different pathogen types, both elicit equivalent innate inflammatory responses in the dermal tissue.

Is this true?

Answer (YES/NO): NO